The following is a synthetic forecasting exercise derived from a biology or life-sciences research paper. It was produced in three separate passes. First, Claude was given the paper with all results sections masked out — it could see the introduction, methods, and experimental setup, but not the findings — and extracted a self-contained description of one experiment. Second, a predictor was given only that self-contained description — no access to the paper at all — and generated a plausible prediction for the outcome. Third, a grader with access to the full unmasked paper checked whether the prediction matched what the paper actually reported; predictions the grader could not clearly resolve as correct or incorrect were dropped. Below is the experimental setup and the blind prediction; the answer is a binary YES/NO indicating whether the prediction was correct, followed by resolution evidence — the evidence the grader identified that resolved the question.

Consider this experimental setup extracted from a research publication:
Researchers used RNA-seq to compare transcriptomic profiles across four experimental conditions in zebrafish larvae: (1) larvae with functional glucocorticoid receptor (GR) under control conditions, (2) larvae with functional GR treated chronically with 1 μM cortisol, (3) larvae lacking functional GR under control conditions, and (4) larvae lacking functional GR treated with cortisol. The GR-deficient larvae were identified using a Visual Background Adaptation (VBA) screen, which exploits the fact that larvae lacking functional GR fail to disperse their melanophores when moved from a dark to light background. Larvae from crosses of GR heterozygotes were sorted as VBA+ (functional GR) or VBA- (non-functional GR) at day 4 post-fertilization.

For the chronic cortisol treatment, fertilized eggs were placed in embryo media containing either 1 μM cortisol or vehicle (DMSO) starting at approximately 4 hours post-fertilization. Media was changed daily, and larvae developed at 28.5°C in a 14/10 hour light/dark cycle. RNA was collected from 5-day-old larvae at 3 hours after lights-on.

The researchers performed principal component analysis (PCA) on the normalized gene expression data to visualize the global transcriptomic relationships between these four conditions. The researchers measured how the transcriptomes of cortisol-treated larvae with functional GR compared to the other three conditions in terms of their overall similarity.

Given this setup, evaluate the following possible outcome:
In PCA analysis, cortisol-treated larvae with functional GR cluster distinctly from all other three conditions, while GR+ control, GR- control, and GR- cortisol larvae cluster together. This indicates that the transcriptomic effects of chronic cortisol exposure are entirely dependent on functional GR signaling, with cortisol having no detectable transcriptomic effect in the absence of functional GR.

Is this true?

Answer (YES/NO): NO